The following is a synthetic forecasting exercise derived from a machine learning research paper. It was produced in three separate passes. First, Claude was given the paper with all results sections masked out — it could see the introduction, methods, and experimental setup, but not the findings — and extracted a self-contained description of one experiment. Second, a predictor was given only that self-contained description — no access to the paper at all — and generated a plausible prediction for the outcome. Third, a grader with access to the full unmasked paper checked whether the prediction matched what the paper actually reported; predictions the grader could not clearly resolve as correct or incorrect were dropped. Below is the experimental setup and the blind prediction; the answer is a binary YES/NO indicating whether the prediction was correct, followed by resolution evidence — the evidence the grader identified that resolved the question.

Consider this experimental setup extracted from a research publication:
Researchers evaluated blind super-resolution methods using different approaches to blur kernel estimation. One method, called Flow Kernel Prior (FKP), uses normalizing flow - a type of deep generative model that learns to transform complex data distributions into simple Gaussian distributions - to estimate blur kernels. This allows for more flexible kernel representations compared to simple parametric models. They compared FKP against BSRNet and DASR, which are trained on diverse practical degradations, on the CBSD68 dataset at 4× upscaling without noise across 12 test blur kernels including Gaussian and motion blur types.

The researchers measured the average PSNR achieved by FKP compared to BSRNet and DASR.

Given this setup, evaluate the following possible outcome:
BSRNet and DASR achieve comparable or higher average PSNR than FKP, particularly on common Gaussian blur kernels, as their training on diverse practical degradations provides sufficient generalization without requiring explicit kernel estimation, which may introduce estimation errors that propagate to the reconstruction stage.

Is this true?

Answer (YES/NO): YES